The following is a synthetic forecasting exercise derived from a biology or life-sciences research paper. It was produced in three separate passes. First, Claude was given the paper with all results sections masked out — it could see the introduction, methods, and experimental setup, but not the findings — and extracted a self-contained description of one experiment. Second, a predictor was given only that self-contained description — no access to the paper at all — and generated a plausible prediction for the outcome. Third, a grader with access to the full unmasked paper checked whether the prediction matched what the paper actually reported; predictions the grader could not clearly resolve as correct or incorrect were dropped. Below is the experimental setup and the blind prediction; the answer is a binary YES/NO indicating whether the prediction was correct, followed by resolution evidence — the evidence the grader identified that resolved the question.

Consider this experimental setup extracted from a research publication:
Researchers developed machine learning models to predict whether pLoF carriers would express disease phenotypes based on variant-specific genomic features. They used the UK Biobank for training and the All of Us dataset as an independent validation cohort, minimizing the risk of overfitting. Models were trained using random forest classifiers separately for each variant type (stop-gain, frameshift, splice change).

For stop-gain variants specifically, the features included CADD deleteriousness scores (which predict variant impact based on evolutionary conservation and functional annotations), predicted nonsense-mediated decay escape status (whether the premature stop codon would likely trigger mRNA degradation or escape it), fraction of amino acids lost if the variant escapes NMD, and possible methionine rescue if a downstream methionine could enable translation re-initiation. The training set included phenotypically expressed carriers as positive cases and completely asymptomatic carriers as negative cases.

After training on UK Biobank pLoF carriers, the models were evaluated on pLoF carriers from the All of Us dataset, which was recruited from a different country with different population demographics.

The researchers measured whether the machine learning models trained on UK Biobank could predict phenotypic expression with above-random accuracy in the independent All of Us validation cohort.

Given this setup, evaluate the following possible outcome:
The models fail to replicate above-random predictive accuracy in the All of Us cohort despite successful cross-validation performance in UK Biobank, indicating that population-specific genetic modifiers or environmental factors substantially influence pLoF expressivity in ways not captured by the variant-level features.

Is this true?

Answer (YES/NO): NO